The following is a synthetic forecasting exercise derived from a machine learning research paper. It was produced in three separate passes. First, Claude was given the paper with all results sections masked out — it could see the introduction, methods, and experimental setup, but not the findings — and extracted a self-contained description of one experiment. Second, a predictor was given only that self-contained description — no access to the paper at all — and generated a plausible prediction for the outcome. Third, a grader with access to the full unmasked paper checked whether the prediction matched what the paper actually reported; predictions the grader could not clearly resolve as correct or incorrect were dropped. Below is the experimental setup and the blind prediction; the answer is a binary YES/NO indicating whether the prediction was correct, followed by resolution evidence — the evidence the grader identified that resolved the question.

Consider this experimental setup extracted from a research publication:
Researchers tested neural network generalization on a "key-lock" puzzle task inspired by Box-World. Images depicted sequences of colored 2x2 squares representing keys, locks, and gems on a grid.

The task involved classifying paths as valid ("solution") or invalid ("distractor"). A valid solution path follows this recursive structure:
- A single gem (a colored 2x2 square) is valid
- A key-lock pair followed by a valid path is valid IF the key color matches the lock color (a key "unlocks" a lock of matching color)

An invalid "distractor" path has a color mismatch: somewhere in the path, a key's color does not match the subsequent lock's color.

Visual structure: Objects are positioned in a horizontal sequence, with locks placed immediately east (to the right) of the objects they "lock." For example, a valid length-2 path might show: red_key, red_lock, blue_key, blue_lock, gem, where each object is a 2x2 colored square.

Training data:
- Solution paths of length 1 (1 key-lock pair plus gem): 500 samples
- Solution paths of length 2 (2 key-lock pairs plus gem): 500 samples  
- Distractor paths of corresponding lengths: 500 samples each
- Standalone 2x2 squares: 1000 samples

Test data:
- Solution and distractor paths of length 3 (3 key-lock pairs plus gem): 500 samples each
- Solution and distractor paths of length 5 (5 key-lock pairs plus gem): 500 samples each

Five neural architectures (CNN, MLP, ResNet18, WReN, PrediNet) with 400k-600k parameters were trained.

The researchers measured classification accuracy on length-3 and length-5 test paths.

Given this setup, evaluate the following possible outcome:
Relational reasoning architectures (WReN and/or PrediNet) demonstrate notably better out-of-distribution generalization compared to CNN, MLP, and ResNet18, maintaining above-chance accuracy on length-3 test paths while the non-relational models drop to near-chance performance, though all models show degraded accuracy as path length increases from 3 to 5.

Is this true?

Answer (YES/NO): NO